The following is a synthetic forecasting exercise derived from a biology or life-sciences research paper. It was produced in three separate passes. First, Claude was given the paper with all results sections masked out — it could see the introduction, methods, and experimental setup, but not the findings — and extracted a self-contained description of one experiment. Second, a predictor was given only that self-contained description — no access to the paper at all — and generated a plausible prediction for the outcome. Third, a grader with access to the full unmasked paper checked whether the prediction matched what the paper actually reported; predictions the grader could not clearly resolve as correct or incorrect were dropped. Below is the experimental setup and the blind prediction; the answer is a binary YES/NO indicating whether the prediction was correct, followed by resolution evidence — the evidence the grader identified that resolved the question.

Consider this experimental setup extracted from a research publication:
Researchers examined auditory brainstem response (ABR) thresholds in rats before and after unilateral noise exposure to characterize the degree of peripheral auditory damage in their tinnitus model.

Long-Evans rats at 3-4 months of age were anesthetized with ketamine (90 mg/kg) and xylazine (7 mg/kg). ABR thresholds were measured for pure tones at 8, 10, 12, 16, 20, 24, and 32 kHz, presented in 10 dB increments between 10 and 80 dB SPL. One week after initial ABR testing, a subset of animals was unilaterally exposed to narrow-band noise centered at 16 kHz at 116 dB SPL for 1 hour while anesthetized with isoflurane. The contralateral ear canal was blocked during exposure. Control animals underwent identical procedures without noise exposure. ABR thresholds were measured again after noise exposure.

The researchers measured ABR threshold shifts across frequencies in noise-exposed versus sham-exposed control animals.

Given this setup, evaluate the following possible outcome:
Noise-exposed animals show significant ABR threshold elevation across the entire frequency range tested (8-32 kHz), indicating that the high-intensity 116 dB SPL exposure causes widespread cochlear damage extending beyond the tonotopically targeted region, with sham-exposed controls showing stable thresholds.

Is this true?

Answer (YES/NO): NO